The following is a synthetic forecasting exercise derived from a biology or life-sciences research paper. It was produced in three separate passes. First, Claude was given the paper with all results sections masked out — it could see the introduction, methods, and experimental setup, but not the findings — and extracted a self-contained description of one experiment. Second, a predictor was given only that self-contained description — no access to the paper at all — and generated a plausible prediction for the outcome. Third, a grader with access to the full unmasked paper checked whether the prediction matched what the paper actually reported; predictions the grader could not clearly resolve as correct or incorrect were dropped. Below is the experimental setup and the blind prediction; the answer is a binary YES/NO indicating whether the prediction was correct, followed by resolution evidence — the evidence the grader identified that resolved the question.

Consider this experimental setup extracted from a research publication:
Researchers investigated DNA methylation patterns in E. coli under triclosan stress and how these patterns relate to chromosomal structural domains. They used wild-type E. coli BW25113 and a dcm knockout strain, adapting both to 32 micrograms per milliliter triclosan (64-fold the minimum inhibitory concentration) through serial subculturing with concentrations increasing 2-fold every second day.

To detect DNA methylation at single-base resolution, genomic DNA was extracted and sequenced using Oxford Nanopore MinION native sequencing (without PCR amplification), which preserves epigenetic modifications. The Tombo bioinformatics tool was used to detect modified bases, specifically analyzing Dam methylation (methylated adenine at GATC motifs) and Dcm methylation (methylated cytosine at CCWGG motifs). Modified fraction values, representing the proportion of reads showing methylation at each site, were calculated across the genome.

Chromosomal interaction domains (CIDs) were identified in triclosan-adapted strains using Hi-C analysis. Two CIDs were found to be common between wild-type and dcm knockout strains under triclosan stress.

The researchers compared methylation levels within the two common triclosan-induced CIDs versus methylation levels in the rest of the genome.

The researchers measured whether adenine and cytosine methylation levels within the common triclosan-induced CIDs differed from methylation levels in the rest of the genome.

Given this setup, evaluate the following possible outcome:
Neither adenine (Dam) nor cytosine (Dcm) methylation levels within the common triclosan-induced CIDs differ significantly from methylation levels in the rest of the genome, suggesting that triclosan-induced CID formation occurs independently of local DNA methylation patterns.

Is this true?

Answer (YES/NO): NO